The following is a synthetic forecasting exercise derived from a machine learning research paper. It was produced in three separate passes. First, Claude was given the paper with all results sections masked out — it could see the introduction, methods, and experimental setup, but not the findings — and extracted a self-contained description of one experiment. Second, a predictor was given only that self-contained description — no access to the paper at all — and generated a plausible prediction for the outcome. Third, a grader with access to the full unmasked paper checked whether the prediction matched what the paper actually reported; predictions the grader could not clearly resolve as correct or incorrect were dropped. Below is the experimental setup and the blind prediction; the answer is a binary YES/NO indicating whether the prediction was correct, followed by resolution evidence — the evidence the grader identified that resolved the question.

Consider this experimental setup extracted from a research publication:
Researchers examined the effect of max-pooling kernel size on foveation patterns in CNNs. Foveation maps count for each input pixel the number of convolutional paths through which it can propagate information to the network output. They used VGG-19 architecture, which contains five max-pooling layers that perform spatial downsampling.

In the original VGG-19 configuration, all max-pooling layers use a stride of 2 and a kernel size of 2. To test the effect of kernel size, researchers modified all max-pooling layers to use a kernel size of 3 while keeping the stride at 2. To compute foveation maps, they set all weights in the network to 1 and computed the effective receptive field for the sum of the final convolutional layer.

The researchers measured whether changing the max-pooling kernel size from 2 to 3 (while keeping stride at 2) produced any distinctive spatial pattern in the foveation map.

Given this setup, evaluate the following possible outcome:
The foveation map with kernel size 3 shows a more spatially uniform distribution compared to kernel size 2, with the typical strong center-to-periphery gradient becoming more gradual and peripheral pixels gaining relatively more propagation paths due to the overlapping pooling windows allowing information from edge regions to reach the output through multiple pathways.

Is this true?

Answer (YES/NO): NO